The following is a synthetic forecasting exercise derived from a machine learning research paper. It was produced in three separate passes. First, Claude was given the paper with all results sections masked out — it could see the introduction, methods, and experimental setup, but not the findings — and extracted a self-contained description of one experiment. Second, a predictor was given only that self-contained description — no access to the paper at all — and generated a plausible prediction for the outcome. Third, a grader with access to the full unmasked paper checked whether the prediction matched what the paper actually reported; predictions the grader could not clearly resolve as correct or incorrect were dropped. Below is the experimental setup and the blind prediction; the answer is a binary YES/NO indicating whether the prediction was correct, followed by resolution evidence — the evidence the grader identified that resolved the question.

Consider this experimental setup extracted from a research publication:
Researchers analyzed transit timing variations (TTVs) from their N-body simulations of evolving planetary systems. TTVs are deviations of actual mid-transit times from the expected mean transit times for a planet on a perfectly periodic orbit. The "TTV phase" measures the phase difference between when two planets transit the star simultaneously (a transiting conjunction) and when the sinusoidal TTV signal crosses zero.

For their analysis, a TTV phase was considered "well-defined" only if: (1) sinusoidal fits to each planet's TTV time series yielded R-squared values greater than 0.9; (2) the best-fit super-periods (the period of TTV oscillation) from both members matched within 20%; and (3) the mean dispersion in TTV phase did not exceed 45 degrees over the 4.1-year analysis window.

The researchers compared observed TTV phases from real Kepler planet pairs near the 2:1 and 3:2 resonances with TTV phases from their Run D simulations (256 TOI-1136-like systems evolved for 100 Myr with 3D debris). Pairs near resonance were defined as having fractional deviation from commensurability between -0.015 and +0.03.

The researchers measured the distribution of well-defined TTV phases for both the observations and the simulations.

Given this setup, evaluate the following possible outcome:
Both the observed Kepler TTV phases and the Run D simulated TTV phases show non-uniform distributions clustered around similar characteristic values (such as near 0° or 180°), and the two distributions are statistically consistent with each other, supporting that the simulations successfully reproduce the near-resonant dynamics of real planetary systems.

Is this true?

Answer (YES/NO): YES